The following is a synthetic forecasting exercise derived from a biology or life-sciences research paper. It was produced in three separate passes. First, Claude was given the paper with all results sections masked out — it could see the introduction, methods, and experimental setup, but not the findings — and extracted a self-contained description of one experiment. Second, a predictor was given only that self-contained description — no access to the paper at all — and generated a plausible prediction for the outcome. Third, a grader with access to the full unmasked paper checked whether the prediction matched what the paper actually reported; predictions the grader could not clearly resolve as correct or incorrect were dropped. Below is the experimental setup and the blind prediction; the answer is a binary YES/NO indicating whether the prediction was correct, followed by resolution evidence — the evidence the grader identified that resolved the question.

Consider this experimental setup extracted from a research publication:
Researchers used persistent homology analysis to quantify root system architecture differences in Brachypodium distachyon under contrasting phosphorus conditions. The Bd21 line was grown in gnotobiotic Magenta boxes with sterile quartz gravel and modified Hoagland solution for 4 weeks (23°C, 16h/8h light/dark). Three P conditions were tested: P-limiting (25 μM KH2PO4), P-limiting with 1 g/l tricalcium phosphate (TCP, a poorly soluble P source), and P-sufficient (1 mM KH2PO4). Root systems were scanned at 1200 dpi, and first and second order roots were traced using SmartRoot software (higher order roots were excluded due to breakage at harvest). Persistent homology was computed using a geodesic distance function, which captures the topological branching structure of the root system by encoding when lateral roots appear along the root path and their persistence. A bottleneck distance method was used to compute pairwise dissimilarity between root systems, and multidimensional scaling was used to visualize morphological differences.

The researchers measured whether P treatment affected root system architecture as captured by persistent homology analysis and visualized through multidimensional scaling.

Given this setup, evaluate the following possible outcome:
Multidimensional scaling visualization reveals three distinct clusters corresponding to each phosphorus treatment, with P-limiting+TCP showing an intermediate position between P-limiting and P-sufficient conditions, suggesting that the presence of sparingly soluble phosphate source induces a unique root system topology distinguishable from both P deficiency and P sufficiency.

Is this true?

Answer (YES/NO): NO